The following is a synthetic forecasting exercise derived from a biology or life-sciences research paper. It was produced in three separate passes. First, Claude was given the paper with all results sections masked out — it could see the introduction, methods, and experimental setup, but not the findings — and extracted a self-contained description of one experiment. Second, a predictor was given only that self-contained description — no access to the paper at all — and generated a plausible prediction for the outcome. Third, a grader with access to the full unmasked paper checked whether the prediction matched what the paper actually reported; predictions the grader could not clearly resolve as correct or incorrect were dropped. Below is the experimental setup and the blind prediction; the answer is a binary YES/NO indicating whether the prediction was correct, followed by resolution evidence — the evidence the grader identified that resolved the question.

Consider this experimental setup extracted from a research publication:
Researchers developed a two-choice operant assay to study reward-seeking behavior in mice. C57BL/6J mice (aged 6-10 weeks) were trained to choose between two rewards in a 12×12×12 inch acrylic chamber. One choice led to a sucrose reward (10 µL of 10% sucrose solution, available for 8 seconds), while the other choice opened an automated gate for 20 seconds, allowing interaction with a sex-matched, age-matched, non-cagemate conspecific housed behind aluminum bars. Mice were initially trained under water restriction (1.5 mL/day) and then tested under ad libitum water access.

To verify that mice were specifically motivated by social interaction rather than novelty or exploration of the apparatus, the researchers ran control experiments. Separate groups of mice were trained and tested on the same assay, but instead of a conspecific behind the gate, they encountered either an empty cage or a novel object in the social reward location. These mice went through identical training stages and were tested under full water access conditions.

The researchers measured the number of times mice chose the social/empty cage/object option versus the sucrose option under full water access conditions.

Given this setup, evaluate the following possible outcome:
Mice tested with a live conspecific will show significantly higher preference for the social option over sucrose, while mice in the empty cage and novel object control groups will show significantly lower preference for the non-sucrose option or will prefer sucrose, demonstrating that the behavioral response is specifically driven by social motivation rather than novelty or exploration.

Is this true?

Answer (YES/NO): NO